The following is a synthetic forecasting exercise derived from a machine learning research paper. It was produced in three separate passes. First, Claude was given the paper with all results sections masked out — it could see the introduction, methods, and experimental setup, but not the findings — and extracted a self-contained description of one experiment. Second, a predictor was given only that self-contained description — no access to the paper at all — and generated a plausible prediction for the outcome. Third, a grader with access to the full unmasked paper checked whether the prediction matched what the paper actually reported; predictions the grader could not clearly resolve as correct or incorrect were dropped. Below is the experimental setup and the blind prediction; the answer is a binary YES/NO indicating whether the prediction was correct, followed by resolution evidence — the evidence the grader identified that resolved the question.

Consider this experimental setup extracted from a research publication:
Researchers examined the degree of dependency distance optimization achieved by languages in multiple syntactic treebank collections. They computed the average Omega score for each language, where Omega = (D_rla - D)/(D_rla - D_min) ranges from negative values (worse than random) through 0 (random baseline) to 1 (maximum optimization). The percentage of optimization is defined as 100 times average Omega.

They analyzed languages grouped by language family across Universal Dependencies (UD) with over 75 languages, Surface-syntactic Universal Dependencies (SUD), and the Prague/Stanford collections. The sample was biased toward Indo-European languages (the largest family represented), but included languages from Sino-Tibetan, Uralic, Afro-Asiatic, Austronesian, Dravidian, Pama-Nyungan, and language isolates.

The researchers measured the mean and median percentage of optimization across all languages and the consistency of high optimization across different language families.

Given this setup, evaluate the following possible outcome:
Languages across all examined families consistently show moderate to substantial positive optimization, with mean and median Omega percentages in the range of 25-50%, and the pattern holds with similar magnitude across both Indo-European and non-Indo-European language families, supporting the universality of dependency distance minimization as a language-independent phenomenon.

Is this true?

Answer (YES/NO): NO